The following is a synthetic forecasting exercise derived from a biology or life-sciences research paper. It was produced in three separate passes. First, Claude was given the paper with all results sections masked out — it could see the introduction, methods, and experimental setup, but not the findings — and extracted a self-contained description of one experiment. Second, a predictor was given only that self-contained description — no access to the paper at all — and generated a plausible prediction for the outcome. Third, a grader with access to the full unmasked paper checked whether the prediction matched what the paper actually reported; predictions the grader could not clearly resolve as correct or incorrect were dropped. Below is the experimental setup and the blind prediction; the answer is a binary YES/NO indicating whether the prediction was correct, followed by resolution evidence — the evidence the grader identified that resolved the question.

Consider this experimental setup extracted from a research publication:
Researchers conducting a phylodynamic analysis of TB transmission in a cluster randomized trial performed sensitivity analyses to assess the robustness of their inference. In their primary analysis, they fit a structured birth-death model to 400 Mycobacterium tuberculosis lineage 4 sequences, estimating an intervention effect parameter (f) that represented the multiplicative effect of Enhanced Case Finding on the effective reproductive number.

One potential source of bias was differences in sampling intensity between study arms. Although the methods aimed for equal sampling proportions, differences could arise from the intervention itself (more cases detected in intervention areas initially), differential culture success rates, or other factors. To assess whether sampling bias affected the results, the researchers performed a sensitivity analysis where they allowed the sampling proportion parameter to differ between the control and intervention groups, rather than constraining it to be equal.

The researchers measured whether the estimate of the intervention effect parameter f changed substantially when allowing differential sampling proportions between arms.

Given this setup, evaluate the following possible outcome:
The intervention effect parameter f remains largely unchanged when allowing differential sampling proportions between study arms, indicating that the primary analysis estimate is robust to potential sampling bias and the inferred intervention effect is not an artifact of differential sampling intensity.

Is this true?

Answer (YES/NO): YES